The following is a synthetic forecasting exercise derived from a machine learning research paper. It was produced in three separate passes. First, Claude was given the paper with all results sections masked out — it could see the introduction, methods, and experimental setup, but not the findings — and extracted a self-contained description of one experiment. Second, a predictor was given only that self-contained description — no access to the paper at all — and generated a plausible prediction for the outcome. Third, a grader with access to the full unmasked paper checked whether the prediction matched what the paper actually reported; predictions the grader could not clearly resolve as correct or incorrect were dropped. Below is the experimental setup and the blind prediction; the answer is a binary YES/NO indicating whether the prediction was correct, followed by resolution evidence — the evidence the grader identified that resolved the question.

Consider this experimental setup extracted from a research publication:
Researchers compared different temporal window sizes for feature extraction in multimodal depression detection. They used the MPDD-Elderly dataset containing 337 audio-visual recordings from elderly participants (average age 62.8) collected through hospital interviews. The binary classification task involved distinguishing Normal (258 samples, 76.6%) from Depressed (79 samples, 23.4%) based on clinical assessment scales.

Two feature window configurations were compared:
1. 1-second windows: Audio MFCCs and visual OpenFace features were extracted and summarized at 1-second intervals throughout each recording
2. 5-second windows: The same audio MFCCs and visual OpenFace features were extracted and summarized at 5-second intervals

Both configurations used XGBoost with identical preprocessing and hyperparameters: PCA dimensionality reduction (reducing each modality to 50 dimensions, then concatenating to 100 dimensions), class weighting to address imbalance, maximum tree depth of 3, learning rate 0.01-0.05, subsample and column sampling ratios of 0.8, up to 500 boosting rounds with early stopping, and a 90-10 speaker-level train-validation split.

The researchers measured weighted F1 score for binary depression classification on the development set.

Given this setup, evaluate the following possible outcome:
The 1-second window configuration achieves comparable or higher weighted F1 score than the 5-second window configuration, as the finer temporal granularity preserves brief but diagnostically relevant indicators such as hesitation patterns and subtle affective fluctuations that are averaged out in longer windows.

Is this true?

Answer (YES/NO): NO